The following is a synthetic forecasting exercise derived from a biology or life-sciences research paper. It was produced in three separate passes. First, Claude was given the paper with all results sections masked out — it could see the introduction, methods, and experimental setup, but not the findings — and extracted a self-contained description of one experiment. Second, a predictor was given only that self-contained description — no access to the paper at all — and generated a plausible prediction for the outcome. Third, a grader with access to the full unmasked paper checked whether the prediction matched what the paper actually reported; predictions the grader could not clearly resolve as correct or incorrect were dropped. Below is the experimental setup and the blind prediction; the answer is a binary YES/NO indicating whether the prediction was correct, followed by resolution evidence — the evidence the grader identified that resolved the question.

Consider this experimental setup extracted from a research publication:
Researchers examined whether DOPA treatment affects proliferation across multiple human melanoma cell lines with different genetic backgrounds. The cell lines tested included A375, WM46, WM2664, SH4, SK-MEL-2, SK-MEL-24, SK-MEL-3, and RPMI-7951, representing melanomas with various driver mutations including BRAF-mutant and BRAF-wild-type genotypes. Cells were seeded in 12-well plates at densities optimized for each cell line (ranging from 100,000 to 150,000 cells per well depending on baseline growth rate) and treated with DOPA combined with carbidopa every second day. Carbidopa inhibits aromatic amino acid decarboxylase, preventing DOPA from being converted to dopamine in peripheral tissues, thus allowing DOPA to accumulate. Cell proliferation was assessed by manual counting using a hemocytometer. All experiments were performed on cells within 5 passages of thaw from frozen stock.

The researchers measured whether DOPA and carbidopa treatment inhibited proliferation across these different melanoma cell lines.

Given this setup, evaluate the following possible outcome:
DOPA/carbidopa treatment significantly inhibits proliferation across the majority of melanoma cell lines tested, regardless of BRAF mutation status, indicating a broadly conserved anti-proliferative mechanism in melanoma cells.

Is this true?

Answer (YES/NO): YES